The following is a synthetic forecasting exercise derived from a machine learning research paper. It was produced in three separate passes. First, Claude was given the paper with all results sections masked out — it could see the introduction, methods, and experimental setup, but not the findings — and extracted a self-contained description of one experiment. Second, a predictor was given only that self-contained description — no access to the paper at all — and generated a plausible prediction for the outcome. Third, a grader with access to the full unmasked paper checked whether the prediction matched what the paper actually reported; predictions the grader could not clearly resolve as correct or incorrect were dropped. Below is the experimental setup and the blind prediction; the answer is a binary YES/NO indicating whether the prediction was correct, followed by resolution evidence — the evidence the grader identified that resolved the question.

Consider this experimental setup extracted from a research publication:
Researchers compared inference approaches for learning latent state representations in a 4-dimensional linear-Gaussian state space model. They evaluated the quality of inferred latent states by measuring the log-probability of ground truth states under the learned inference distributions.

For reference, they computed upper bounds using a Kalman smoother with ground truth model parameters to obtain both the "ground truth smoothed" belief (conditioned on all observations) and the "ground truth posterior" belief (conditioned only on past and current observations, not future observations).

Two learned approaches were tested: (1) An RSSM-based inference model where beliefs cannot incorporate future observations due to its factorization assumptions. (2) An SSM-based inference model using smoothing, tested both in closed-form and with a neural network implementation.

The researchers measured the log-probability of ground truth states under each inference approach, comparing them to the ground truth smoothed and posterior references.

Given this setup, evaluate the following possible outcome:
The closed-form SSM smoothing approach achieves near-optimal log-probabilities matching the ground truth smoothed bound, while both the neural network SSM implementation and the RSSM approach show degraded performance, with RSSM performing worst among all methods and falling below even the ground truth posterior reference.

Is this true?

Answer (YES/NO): NO